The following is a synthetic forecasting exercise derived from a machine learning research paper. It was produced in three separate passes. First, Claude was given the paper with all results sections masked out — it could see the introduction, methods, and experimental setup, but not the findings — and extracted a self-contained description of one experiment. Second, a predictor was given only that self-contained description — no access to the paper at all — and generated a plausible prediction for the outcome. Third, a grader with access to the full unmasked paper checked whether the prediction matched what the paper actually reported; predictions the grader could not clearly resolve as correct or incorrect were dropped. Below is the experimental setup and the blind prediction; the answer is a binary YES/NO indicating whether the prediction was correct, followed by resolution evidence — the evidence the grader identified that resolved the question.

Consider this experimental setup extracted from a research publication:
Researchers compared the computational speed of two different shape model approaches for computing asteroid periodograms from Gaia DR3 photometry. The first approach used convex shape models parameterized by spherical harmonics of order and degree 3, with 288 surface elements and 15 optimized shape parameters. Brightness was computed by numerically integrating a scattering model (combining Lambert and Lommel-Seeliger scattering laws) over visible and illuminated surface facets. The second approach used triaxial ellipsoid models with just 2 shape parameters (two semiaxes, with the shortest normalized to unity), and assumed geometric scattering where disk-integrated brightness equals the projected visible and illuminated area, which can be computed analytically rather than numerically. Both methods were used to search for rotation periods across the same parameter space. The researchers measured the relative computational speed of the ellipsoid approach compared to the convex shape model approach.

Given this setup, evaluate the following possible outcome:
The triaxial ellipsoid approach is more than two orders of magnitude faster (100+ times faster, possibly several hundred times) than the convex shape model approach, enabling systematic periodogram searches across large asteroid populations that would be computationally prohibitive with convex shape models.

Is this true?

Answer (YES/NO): NO